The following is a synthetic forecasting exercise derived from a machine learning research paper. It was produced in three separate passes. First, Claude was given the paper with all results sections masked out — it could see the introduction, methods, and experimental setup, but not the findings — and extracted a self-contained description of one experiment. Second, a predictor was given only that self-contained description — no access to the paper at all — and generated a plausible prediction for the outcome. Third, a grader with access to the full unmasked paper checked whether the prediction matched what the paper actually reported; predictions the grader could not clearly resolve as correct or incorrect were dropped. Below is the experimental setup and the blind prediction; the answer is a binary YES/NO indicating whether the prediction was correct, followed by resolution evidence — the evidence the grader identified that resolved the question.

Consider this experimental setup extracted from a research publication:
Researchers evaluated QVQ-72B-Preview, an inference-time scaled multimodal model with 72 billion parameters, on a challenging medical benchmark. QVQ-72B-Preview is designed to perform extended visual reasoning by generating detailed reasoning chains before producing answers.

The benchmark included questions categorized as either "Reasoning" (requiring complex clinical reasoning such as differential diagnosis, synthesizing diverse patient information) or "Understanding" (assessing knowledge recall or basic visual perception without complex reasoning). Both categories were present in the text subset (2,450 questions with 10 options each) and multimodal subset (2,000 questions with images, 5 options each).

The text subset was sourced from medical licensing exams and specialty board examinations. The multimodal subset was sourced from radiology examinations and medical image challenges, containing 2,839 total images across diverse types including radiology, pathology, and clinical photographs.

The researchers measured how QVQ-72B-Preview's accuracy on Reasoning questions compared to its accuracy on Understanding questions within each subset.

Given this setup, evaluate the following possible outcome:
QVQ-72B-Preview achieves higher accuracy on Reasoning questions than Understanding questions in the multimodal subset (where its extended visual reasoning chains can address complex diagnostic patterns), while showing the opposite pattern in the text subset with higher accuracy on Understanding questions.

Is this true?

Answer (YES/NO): NO